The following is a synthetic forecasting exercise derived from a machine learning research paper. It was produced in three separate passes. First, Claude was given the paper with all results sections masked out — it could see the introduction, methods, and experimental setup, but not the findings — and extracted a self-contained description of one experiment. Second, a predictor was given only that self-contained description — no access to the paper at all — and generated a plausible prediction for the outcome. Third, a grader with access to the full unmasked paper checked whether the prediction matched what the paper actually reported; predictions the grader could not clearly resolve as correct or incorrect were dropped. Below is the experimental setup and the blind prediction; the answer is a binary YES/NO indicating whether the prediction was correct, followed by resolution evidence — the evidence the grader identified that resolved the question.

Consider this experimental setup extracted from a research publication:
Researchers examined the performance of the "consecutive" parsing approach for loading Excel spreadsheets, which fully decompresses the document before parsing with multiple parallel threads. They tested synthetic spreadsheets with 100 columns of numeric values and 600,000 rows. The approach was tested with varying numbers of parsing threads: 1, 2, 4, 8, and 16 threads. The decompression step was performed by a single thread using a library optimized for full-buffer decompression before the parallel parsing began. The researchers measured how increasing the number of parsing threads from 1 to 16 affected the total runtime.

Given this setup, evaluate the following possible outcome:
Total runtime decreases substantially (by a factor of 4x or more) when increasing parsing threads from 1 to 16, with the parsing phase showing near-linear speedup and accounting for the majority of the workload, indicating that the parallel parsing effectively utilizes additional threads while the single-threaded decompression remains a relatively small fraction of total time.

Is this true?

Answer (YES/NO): NO